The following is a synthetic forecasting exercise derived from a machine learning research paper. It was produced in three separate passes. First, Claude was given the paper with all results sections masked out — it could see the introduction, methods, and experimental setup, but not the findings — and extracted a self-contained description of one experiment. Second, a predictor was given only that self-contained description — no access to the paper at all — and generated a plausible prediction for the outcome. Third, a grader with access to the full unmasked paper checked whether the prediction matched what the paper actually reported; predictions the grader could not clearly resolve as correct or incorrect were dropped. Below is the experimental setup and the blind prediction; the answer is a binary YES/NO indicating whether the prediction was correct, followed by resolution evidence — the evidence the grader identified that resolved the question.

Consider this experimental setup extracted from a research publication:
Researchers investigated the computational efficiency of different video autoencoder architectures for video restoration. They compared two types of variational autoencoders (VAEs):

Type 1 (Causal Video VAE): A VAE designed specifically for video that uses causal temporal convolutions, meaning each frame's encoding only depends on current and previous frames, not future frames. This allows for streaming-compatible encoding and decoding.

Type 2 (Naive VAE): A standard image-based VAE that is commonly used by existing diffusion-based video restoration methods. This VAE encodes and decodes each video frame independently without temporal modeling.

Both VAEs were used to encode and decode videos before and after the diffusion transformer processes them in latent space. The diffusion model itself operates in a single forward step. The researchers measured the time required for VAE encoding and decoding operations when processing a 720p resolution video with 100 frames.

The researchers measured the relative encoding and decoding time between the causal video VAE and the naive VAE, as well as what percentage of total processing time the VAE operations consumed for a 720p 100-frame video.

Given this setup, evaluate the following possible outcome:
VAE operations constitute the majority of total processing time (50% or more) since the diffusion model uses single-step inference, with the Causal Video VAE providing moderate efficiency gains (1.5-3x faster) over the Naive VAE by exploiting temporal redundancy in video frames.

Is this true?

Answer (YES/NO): NO